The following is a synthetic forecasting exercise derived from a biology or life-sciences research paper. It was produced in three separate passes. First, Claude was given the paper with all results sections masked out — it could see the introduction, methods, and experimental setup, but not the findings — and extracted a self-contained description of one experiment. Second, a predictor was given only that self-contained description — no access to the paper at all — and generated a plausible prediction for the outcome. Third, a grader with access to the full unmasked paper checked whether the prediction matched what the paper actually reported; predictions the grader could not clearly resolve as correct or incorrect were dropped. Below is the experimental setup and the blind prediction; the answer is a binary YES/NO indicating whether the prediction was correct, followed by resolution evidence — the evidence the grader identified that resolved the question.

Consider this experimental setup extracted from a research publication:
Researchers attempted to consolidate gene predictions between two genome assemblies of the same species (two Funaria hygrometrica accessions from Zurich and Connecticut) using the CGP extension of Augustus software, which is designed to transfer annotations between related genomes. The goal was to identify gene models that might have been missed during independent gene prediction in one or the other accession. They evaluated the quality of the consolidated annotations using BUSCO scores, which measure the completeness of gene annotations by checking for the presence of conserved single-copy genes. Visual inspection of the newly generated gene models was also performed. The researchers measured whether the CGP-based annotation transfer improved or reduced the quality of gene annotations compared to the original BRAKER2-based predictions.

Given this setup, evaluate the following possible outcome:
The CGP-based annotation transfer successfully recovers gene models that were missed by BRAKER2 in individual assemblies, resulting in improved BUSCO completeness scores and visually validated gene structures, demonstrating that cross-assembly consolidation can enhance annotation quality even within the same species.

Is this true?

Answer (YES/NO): NO